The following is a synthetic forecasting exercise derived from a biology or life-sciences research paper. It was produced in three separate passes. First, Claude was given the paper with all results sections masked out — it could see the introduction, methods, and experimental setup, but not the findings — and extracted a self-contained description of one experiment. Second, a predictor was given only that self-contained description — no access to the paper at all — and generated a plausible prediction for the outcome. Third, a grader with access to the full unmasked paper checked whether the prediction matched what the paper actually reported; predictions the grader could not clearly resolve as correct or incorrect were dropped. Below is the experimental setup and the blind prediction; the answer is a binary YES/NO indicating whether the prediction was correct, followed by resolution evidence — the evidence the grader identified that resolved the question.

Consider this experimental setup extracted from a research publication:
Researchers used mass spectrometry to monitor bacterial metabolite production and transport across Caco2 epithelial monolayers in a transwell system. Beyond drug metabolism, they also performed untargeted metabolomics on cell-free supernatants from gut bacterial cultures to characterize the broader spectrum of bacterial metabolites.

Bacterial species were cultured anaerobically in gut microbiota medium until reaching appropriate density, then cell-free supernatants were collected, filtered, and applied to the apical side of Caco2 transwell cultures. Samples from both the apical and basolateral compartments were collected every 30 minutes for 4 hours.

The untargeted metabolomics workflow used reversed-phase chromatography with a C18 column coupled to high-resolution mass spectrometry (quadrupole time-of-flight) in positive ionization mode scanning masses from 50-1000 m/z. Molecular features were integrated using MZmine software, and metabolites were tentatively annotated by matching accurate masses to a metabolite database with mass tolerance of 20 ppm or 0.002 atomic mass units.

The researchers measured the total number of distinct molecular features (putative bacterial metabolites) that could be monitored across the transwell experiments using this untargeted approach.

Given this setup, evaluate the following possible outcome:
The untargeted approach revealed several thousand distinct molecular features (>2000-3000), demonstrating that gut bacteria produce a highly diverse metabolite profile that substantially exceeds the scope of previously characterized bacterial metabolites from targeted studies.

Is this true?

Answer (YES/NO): NO